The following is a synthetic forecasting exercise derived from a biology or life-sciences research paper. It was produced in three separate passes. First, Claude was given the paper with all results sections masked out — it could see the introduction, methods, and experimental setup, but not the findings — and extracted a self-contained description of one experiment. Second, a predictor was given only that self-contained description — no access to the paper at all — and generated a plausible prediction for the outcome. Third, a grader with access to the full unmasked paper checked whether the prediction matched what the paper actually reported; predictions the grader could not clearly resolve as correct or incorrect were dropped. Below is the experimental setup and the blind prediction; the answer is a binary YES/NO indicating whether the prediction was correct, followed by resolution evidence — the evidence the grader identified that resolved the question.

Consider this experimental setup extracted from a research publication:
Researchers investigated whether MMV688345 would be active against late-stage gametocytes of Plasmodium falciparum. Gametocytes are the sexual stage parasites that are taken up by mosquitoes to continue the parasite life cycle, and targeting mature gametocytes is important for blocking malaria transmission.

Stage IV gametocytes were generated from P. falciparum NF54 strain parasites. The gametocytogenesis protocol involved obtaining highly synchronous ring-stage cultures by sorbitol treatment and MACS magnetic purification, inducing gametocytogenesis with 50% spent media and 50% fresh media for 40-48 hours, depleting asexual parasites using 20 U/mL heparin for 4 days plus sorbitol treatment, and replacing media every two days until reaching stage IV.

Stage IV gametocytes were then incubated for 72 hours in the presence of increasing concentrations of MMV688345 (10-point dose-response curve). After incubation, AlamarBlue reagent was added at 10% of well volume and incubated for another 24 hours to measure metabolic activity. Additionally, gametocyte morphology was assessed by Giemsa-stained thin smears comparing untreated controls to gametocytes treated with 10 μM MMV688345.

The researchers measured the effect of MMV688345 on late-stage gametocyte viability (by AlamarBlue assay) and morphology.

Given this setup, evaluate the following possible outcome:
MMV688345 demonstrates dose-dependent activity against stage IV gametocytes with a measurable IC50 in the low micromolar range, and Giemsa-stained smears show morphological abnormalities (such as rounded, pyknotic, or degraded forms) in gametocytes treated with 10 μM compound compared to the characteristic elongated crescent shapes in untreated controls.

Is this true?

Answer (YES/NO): NO